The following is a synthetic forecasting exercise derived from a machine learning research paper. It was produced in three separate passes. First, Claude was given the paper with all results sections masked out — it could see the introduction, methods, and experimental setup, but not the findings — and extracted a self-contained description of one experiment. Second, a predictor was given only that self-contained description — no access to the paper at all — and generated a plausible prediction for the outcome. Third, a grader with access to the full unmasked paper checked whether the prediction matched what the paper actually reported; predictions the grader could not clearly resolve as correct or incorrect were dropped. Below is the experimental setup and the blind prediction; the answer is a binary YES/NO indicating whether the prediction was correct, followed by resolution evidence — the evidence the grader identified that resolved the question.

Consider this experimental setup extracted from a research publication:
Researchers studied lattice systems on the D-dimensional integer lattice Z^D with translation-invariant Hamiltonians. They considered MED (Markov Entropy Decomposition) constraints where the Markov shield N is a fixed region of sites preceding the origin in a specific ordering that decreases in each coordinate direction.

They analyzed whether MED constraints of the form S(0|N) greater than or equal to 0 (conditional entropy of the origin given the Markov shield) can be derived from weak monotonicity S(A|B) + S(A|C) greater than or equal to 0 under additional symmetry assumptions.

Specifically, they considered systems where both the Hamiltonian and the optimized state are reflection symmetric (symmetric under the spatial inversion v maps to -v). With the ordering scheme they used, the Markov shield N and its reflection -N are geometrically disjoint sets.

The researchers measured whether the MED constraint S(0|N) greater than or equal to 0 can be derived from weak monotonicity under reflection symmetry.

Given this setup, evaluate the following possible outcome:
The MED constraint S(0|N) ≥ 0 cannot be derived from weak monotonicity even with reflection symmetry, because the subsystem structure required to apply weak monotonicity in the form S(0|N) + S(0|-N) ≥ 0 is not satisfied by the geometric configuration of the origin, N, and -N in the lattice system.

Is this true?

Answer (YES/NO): NO